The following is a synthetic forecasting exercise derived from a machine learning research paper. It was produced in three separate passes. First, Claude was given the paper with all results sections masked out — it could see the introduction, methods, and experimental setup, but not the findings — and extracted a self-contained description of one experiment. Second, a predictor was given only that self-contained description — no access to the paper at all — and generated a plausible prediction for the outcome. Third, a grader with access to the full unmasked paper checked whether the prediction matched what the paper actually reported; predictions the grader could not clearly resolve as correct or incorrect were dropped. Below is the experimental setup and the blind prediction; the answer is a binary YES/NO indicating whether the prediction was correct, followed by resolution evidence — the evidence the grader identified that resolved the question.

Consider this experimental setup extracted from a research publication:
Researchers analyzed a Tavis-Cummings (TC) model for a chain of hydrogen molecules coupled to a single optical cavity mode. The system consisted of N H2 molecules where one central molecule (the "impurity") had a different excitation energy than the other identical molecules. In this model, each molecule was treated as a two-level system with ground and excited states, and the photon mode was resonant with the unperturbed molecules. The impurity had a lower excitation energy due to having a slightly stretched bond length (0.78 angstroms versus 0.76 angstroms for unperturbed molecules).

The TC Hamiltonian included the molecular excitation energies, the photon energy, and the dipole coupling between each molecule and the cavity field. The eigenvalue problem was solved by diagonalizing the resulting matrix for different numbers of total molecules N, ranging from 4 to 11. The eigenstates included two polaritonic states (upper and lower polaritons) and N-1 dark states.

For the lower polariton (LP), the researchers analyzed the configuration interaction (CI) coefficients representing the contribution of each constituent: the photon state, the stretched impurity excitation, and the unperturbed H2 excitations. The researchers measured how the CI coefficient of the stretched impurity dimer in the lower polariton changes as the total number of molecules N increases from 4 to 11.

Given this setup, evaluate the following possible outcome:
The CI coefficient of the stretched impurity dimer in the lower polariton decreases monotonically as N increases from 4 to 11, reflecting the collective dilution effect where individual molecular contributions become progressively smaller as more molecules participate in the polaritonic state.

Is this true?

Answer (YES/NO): YES